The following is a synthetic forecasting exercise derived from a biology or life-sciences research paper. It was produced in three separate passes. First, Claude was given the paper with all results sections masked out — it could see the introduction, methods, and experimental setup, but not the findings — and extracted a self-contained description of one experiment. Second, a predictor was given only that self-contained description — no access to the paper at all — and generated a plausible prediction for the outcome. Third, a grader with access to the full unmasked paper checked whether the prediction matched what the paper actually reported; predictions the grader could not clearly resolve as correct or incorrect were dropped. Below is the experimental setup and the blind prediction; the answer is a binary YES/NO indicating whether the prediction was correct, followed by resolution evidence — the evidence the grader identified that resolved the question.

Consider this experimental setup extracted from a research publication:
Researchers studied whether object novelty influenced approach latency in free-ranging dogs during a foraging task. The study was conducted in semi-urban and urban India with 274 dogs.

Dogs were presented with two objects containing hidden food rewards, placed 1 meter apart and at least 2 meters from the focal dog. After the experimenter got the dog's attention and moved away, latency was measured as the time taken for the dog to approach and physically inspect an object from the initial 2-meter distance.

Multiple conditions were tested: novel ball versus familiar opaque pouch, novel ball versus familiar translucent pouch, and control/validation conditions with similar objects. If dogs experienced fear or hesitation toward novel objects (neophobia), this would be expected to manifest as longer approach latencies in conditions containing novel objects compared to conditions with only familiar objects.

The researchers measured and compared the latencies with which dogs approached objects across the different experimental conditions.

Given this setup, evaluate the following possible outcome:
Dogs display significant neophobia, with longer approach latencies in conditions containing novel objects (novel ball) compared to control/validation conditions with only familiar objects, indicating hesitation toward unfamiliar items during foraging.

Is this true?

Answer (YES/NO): NO